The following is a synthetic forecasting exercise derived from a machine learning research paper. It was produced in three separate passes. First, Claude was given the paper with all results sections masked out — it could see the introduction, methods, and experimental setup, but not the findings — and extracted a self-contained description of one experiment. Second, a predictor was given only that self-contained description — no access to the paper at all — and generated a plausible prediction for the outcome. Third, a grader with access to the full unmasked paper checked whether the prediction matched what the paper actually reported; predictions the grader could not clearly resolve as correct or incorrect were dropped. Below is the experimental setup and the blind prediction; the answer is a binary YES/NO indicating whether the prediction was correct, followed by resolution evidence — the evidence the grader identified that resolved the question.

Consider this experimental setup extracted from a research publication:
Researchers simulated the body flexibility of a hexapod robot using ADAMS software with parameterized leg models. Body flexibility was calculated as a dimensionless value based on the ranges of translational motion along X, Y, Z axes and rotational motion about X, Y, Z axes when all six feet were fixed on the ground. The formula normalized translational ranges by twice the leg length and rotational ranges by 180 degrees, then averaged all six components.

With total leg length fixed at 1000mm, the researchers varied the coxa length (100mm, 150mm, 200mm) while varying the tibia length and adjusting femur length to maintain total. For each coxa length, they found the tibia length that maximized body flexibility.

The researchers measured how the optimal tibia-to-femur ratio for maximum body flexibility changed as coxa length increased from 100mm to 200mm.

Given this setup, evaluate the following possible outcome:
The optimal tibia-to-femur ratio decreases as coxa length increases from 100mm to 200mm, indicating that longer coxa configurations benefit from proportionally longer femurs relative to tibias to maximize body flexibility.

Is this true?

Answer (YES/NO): NO